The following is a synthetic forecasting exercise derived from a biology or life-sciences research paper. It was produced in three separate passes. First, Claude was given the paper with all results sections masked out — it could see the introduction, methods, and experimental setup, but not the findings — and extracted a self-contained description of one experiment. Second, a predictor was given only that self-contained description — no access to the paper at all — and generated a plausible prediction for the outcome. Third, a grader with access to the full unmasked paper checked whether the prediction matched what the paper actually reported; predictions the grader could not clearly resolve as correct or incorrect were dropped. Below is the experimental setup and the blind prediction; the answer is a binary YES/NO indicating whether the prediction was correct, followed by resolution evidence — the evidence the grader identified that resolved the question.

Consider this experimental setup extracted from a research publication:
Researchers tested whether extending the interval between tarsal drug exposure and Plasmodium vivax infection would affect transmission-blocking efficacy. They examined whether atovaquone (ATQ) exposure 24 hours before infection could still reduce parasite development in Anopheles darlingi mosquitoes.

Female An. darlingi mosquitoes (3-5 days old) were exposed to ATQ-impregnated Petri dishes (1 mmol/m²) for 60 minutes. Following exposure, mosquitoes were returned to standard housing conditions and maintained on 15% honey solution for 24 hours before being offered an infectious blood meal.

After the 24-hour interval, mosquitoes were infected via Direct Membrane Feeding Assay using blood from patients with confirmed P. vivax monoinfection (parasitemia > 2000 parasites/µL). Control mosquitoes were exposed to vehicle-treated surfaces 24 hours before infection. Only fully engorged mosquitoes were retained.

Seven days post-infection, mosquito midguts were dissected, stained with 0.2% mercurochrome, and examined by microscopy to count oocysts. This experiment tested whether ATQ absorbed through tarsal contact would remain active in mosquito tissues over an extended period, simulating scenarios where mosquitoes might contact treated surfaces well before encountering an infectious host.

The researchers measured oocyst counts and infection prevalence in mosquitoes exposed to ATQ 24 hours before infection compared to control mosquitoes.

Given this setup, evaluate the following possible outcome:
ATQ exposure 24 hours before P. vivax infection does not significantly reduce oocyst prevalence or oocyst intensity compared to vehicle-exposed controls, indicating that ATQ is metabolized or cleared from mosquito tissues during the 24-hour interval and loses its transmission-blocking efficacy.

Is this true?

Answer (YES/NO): NO